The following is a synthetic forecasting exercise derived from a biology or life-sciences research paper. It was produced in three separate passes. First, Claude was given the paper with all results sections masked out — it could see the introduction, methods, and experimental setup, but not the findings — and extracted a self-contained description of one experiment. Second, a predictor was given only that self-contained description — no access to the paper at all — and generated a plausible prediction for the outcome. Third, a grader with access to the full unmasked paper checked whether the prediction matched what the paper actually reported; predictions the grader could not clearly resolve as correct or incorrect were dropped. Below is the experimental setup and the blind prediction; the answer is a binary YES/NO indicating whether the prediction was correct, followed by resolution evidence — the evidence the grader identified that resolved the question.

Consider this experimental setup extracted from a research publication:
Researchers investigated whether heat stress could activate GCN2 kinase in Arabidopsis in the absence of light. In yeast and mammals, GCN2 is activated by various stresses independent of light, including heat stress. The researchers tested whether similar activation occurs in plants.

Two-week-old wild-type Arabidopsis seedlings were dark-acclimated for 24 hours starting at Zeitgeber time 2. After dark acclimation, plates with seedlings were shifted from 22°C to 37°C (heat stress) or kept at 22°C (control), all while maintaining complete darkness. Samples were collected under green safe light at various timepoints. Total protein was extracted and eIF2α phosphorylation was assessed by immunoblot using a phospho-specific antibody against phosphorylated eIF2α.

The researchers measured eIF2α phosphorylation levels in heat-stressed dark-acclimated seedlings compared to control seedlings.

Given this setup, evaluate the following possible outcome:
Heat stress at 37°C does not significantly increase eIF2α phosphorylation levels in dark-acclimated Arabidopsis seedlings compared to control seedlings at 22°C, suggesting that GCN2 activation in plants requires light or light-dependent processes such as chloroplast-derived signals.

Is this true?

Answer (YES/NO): YES